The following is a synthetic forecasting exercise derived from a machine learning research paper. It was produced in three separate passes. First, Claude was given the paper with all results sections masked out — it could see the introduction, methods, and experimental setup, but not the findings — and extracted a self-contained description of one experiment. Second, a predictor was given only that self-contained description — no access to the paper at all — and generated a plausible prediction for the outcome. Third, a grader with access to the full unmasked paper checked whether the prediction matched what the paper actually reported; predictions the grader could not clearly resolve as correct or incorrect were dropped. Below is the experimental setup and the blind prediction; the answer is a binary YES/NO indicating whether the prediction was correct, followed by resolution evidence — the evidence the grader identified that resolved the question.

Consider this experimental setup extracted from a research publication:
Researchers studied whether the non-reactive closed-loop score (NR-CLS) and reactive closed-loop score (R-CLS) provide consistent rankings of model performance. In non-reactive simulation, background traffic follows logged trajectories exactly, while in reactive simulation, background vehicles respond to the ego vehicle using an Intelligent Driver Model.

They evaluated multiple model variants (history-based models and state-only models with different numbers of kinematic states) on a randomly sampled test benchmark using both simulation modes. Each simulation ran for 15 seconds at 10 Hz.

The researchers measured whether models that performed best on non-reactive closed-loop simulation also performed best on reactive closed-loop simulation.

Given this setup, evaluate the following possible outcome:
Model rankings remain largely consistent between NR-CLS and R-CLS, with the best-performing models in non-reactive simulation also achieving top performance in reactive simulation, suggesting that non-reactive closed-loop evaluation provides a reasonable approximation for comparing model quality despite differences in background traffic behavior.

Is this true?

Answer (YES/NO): YES